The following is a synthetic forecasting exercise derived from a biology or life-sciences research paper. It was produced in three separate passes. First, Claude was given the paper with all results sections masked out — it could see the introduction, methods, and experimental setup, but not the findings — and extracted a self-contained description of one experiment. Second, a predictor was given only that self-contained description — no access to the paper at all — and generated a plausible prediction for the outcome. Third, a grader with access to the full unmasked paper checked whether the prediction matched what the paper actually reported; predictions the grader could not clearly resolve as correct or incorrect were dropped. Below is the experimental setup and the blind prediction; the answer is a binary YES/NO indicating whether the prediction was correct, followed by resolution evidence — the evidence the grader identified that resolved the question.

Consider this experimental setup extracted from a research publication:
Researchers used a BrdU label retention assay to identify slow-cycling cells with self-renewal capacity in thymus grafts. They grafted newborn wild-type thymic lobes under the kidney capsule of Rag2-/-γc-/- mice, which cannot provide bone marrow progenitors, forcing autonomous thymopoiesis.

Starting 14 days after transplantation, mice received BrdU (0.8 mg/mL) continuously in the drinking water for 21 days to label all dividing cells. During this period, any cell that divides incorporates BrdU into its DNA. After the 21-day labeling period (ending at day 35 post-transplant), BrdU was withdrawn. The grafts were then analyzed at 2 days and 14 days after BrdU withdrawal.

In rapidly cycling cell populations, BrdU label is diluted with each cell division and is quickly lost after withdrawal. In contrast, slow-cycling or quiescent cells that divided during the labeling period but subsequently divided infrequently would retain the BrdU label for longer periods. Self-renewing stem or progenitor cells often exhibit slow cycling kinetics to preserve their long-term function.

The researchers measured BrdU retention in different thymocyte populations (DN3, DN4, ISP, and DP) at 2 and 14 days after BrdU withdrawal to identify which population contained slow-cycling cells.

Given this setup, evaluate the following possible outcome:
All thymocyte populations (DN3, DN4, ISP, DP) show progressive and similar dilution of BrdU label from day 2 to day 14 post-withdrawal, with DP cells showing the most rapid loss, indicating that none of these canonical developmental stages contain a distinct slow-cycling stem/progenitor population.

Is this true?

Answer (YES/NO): NO